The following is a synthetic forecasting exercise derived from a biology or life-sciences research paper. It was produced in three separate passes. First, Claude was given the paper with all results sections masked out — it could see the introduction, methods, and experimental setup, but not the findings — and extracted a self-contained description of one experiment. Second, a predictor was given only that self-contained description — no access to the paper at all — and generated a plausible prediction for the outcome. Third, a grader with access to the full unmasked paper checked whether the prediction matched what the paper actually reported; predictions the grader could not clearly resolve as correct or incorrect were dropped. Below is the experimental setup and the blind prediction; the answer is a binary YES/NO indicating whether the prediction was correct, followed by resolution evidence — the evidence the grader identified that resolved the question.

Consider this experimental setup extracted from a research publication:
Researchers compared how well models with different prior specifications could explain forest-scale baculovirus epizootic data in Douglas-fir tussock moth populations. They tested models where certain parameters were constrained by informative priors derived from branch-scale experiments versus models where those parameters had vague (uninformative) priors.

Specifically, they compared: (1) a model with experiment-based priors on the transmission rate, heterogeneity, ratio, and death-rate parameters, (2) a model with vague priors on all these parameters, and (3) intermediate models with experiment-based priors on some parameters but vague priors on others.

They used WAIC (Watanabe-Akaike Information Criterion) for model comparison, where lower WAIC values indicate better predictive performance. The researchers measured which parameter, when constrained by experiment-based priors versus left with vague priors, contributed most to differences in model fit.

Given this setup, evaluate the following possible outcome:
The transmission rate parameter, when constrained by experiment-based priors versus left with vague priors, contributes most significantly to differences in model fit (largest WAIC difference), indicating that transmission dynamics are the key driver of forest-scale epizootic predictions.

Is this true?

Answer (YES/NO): YES